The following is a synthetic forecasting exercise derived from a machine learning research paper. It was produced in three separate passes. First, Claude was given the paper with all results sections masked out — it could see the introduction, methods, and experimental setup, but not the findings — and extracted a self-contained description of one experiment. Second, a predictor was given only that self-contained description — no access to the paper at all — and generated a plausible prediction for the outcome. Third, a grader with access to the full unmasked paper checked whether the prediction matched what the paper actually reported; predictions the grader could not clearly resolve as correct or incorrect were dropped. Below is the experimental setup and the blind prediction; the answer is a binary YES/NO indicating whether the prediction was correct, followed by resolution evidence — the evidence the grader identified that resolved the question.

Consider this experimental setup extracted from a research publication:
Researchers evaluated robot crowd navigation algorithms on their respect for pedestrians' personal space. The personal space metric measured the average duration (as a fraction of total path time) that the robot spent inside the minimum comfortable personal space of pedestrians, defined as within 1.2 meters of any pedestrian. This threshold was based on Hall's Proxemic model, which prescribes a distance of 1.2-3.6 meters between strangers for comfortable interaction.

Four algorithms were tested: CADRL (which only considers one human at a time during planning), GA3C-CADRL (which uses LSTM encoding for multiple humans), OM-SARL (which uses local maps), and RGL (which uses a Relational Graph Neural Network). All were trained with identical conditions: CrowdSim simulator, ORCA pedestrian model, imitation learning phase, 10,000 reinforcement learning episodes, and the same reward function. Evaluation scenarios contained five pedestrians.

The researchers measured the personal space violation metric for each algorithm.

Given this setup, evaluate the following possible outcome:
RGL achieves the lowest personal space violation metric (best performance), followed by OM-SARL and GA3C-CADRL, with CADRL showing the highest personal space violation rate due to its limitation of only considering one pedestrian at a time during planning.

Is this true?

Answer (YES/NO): NO